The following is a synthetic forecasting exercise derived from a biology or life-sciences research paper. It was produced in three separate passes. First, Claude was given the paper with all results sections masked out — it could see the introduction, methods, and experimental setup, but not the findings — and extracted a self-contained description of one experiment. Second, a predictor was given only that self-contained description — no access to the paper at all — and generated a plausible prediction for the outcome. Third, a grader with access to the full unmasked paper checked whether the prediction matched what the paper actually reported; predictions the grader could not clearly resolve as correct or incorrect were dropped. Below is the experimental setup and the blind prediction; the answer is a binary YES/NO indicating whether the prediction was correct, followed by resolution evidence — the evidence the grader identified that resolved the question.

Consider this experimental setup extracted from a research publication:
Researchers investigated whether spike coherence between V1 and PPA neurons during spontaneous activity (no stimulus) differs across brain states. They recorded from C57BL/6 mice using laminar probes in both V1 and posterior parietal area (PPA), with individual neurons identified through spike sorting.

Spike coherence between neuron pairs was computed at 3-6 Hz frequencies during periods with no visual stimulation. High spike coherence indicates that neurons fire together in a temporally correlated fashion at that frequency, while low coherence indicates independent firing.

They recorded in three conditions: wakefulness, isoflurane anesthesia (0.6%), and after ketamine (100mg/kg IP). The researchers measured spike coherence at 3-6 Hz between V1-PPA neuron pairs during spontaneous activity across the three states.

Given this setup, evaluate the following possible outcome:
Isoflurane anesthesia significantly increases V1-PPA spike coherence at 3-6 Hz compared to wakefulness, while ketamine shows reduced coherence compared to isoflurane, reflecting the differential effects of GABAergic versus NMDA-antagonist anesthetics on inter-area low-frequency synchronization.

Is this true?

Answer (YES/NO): NO